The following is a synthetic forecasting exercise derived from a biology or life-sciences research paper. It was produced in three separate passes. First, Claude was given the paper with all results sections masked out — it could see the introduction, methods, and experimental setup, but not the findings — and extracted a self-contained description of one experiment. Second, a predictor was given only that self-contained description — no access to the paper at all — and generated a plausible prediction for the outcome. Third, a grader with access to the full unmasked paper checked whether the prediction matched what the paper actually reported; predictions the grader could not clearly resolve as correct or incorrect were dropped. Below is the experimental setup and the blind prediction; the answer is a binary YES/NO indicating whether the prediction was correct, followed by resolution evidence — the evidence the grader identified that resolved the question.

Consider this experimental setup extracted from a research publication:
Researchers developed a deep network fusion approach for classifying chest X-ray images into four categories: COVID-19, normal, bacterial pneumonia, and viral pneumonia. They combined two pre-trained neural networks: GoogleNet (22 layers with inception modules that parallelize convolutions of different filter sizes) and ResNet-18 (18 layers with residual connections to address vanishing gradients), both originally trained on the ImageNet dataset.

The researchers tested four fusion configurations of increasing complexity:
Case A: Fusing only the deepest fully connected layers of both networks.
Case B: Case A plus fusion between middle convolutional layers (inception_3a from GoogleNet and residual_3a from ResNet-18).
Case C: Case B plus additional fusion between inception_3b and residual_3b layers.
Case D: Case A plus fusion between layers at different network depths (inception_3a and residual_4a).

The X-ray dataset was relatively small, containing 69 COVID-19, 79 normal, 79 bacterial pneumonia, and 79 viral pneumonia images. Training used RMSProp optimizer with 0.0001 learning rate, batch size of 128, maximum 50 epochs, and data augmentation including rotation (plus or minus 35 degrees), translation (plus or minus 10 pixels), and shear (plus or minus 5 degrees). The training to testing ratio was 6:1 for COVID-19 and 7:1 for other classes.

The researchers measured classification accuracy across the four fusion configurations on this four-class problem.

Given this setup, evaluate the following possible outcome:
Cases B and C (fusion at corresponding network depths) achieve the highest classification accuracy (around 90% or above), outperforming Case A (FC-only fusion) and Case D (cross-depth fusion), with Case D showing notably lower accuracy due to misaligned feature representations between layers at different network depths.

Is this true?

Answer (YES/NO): NO